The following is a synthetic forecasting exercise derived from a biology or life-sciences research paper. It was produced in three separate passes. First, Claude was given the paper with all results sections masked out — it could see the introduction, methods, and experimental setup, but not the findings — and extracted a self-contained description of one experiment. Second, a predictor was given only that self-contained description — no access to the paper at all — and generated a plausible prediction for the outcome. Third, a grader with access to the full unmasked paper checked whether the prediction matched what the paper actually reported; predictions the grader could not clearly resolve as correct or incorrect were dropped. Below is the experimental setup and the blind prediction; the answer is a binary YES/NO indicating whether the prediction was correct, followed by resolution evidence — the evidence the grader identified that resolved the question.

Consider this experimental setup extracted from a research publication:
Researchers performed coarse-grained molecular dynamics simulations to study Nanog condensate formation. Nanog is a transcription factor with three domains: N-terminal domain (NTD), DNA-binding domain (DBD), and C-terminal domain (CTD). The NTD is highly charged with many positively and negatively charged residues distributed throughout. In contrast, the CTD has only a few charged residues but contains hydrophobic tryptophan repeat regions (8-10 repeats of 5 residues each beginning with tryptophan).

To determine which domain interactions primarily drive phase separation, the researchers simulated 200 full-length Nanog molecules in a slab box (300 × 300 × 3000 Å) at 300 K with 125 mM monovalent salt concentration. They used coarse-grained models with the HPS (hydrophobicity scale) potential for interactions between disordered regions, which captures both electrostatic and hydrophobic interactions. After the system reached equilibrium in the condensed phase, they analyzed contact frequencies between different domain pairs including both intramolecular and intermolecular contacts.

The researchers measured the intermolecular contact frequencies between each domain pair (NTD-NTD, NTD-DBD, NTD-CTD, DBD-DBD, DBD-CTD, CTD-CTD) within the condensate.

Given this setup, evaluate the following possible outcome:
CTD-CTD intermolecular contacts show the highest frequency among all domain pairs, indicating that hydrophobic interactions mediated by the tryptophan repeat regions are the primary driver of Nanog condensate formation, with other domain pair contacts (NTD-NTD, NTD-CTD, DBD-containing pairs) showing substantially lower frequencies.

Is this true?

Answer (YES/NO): YES